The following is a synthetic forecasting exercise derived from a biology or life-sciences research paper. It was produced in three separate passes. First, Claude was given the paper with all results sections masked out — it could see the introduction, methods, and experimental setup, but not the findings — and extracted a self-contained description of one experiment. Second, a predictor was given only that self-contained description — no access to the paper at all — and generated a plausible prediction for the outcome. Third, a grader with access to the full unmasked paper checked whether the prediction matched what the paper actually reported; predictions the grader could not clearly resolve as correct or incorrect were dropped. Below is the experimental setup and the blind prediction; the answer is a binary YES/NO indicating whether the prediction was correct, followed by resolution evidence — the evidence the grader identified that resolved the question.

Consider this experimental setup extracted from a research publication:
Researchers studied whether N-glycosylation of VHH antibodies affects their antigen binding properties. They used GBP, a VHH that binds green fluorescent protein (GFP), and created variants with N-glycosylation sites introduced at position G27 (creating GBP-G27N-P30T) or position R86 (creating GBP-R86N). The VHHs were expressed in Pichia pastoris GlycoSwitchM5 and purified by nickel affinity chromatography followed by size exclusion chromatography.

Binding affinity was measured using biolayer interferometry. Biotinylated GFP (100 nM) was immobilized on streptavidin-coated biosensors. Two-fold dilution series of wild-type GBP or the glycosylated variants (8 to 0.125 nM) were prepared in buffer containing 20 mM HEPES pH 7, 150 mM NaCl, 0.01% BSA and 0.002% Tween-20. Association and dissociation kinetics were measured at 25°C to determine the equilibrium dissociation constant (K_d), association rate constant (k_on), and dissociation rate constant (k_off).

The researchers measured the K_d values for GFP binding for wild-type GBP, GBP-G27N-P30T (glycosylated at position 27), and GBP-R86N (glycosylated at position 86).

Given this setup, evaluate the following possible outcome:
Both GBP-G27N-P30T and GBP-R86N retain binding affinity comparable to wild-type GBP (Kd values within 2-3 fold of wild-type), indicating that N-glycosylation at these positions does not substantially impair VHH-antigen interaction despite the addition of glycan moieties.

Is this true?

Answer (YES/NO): YES